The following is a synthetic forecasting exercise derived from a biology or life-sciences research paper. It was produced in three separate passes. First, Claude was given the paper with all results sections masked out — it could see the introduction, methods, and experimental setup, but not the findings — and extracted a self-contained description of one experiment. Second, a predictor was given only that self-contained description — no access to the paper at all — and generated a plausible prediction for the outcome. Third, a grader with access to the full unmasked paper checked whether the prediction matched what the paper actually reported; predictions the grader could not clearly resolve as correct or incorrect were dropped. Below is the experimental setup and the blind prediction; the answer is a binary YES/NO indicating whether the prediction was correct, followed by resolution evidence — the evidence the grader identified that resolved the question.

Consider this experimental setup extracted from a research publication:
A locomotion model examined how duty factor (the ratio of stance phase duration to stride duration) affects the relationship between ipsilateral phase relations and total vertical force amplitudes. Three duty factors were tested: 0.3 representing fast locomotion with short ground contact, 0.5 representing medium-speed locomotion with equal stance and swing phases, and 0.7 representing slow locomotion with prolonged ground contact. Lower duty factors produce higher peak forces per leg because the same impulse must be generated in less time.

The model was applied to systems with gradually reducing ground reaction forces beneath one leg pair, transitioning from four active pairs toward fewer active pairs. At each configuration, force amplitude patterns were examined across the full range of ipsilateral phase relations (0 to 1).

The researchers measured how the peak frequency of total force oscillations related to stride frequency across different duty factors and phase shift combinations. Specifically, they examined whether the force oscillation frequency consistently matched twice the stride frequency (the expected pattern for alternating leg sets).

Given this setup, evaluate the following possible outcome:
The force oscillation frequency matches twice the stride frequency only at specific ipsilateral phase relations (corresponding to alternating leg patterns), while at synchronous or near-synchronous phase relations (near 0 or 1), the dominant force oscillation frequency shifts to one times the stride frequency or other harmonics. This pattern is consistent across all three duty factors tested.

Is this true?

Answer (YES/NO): NO